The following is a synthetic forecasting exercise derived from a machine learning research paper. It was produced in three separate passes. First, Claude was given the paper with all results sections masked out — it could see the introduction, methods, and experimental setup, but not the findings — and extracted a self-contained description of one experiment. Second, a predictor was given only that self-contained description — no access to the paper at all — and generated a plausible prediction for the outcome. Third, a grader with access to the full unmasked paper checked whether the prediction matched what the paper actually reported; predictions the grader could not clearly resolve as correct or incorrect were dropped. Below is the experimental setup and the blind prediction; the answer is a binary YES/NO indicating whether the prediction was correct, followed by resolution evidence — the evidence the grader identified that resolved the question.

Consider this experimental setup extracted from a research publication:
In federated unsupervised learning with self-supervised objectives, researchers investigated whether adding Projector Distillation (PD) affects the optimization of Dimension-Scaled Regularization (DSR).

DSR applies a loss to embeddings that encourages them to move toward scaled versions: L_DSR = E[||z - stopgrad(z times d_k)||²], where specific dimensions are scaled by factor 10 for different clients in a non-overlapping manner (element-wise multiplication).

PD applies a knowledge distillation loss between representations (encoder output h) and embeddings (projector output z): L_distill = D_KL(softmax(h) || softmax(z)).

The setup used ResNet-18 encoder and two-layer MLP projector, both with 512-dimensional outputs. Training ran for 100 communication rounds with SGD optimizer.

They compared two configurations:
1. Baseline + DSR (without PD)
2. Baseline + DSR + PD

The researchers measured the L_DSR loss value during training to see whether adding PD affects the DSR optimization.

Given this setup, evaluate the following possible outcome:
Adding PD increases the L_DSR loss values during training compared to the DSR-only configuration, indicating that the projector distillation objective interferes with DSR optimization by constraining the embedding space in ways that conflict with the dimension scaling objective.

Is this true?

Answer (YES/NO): NO